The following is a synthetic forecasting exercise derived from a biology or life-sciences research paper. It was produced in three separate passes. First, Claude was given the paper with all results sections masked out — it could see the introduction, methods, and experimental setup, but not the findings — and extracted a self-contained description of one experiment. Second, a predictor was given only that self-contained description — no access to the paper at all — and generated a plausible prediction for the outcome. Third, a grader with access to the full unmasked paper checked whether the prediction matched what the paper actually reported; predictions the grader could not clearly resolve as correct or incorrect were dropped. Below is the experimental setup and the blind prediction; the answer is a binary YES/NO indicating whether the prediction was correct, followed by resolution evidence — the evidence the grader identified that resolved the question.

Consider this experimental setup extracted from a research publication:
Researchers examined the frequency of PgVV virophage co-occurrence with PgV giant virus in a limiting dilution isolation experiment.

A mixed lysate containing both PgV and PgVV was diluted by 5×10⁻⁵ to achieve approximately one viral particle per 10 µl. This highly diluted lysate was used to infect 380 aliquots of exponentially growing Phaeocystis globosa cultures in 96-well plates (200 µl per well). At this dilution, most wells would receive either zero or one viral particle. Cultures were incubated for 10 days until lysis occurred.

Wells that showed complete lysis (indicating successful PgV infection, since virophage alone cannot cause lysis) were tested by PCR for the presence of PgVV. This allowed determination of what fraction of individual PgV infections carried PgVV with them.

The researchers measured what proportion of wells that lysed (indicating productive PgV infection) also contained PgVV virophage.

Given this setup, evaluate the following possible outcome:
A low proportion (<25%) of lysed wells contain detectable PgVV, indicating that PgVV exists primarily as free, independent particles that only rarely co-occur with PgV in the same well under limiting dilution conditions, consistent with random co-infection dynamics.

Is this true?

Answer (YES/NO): YES